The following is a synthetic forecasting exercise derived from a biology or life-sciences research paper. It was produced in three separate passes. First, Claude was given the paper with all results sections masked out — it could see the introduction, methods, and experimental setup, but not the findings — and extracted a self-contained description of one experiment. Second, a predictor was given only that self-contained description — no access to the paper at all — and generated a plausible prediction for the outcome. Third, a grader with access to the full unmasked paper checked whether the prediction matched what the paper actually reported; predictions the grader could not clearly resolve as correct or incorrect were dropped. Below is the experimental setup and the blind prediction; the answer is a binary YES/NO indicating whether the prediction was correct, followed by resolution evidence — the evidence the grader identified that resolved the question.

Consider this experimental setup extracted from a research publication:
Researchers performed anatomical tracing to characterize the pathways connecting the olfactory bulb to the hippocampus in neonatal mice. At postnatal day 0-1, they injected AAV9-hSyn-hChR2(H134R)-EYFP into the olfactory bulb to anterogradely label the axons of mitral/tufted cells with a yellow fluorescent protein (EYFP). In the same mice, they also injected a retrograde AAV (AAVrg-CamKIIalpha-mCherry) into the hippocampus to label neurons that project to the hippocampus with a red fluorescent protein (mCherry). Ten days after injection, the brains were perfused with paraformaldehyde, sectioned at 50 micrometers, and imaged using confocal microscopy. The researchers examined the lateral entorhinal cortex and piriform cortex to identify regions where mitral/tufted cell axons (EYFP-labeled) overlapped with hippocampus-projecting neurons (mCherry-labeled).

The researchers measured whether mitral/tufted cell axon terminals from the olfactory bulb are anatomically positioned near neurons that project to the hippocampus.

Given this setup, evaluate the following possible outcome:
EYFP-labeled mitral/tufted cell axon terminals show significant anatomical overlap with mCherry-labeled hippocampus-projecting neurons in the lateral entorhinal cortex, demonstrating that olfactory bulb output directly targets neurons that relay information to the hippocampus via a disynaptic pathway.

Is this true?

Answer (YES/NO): YES